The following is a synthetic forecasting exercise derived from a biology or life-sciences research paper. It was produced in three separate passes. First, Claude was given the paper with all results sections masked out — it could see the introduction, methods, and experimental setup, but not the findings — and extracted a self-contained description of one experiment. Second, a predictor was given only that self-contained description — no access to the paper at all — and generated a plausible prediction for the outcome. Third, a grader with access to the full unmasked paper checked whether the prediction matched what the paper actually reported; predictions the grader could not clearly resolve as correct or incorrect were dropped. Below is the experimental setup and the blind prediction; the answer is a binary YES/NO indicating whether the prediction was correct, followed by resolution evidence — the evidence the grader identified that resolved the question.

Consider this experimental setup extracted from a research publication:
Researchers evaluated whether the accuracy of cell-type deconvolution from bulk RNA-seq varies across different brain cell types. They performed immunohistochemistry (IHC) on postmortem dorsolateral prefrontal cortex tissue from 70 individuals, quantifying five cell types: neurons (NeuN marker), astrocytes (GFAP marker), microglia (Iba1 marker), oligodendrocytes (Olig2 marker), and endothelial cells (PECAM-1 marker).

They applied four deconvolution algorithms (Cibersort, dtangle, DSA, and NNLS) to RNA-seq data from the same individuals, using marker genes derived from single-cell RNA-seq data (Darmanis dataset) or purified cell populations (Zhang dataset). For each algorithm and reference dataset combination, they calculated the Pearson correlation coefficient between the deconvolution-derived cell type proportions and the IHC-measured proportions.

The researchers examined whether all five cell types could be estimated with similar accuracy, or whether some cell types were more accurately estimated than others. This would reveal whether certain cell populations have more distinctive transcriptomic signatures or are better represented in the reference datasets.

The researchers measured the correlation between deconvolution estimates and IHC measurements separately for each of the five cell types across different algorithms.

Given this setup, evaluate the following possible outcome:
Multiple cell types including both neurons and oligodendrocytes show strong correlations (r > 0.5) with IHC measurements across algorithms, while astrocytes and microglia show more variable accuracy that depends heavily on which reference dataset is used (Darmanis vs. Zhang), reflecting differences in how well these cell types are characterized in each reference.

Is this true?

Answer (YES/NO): NO